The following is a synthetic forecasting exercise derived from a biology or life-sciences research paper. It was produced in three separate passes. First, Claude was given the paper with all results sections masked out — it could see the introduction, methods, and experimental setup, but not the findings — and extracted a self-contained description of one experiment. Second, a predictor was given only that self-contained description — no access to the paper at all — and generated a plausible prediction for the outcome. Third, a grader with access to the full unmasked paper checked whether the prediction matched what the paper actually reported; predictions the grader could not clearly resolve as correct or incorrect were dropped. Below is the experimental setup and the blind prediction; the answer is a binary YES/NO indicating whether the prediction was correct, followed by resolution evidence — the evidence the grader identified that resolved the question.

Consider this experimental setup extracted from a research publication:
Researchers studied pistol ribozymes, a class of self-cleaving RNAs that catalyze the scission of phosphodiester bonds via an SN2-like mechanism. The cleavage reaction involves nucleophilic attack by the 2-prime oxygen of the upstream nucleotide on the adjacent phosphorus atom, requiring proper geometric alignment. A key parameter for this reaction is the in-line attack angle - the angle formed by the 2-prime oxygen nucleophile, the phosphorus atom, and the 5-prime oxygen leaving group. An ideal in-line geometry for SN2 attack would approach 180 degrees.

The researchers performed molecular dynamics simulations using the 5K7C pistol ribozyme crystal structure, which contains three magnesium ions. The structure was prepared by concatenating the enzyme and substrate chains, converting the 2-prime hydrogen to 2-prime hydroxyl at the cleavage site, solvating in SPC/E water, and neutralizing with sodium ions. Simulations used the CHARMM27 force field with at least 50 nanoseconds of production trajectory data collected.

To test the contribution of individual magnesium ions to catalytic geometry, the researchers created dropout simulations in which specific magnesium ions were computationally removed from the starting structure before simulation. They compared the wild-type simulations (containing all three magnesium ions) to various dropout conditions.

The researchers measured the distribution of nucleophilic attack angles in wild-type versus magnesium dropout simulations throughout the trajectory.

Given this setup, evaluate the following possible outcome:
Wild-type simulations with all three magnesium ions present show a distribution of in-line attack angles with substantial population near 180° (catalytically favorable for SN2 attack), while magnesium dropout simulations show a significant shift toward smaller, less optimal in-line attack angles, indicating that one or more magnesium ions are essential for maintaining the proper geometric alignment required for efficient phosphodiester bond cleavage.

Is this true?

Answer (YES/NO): NO